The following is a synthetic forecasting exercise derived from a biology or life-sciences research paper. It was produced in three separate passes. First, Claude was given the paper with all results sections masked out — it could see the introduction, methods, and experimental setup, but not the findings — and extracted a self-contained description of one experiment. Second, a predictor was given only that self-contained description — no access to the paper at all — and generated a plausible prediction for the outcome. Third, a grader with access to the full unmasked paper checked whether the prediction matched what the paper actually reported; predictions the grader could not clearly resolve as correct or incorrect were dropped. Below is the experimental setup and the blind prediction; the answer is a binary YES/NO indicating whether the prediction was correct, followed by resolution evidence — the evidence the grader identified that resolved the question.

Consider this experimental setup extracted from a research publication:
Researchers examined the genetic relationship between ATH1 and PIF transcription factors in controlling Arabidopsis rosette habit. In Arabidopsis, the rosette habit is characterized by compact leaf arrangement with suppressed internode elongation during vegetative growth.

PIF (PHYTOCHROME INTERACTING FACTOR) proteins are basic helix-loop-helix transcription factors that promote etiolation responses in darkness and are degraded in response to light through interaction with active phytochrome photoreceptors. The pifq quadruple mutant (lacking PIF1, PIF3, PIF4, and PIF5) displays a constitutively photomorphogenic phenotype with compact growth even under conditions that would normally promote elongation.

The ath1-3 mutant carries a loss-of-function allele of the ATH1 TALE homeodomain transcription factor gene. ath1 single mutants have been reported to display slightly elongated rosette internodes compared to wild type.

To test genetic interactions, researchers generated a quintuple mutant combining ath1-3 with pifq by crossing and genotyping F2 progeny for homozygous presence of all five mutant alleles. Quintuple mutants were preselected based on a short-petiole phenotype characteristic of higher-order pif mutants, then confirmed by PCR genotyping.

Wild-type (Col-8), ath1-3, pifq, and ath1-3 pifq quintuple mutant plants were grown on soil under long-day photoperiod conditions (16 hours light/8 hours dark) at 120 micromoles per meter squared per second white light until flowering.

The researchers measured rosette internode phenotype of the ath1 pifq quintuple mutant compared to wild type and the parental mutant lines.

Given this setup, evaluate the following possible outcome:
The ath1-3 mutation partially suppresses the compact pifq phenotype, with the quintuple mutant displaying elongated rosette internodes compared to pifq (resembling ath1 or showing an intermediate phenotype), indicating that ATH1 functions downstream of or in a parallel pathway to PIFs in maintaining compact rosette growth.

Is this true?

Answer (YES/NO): NO